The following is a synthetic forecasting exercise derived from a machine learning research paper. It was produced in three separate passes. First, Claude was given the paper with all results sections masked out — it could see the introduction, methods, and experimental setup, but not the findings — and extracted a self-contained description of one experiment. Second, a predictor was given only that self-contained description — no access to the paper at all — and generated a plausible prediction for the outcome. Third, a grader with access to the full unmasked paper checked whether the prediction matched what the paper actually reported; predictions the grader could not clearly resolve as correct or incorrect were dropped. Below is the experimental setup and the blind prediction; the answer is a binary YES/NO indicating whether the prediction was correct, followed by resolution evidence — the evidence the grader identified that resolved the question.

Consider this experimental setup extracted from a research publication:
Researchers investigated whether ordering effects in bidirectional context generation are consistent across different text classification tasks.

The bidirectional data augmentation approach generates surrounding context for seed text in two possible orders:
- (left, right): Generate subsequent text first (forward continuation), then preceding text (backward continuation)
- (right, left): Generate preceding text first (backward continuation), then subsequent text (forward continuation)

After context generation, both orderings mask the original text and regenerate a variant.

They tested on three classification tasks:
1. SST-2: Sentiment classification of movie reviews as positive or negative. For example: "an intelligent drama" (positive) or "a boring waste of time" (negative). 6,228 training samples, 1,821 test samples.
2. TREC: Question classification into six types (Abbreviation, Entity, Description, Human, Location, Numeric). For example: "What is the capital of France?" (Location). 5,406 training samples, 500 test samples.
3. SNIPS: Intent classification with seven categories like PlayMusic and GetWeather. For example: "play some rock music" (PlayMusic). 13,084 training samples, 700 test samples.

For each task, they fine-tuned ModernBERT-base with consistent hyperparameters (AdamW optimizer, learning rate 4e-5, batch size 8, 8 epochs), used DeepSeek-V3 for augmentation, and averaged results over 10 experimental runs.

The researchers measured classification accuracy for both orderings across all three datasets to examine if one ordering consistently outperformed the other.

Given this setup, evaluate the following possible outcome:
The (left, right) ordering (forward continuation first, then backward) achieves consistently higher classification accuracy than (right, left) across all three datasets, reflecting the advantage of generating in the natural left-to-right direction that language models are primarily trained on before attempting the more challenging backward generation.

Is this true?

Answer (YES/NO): NO